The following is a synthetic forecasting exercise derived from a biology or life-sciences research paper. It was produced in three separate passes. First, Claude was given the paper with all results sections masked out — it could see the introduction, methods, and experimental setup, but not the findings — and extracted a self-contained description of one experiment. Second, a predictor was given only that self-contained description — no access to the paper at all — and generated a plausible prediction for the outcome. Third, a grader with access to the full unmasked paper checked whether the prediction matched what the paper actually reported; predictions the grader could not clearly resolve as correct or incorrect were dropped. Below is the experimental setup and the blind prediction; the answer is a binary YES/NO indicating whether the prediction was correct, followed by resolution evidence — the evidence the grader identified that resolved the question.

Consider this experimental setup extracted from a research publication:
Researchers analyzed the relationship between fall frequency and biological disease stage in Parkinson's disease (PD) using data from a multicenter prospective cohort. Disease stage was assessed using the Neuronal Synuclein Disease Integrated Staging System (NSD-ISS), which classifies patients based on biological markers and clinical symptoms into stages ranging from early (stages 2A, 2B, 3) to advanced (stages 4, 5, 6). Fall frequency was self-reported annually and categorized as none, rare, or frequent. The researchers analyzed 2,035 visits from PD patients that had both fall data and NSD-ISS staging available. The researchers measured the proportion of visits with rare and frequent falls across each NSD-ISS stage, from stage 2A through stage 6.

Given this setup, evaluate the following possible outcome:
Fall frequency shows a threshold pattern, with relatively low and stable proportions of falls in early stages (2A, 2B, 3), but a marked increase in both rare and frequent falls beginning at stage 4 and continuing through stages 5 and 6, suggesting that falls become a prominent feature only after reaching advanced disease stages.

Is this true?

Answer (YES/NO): NO